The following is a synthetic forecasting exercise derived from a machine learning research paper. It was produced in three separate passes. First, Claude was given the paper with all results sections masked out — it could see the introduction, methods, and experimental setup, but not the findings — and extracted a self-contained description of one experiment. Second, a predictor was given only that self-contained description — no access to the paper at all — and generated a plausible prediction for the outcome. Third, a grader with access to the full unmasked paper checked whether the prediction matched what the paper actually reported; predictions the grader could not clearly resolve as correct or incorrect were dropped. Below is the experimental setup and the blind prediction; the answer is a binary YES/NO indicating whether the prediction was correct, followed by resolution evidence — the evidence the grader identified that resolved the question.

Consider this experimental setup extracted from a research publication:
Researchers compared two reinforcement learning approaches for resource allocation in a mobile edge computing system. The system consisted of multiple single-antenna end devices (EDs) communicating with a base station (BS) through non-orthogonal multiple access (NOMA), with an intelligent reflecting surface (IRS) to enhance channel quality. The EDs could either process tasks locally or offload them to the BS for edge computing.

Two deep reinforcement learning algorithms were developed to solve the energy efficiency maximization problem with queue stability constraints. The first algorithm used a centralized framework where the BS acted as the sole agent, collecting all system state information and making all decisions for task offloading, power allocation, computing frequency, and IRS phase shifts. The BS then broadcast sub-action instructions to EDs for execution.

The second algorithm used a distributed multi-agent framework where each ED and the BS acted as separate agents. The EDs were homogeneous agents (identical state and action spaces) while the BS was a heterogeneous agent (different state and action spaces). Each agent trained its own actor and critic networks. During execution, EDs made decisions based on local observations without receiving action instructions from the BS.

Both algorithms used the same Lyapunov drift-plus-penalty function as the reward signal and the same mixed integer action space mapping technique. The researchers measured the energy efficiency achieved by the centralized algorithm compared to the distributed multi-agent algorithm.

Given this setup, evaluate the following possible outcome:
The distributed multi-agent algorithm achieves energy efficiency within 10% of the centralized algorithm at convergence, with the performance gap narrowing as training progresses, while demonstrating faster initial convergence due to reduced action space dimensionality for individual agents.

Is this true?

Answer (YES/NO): NO